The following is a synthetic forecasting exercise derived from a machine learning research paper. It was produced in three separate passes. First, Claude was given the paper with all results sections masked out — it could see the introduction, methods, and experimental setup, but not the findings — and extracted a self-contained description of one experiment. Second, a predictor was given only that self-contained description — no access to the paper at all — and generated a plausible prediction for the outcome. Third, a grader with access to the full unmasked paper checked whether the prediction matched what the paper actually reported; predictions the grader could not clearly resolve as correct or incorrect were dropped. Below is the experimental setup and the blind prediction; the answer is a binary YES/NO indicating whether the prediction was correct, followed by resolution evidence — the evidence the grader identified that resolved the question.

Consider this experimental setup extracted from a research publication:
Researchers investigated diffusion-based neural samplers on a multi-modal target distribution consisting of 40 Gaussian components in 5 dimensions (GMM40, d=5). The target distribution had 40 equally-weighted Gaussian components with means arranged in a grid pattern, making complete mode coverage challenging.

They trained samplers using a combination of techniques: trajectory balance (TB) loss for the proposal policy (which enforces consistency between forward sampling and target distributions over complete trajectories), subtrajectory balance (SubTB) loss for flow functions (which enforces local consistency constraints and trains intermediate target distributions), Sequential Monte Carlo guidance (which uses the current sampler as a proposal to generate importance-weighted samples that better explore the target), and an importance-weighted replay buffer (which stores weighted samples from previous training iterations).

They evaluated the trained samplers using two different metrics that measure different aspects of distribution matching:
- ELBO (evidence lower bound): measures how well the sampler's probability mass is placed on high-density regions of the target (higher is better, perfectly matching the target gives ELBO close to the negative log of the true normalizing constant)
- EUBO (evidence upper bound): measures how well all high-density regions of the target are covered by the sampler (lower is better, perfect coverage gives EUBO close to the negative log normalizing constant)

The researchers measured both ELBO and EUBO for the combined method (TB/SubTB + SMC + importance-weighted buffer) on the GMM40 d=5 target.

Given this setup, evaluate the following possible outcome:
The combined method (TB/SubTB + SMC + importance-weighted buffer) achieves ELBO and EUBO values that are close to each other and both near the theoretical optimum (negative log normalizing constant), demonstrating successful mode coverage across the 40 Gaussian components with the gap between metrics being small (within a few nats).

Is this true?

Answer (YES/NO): NO